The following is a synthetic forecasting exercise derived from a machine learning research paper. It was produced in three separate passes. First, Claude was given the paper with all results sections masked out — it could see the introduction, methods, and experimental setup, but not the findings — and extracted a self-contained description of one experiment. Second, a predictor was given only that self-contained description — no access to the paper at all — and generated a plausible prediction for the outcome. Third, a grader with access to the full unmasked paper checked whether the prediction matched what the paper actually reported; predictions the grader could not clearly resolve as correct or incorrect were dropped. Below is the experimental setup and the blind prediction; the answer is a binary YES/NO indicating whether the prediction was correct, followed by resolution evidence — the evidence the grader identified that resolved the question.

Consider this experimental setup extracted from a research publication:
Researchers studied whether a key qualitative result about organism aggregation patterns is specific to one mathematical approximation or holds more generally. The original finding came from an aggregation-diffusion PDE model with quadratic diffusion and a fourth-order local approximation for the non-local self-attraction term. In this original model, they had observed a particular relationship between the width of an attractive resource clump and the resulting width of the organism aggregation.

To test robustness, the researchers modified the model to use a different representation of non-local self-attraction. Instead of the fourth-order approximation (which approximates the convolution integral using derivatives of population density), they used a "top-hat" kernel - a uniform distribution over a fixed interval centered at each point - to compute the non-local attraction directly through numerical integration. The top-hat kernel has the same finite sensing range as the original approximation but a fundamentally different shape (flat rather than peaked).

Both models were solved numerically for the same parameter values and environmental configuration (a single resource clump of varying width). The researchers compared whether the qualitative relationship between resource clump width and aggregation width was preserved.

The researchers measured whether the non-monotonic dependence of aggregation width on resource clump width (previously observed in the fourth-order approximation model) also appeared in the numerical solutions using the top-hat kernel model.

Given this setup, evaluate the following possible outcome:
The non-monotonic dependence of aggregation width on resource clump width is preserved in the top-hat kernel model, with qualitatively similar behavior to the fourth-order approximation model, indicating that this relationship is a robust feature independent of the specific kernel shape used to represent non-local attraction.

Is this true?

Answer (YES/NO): YES